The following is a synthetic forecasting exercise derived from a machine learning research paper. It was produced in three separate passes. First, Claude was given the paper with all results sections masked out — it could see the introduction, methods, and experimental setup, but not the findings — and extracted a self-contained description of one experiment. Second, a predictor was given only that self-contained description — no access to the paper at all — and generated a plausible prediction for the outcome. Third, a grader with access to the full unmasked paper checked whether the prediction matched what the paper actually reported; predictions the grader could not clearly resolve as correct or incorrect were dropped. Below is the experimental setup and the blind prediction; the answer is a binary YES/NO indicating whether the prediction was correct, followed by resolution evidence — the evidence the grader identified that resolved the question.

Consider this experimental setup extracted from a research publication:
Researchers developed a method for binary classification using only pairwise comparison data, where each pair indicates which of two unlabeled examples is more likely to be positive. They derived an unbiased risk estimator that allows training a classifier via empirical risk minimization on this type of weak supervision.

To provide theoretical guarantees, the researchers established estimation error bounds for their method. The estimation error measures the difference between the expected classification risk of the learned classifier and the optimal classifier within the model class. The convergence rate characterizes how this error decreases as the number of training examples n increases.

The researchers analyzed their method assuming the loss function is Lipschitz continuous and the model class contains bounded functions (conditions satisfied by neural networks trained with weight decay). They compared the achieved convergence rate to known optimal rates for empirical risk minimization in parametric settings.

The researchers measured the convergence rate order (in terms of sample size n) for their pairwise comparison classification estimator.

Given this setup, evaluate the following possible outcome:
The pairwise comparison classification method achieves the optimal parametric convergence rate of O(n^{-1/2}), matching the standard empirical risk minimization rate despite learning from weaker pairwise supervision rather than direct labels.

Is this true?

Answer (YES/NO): YES